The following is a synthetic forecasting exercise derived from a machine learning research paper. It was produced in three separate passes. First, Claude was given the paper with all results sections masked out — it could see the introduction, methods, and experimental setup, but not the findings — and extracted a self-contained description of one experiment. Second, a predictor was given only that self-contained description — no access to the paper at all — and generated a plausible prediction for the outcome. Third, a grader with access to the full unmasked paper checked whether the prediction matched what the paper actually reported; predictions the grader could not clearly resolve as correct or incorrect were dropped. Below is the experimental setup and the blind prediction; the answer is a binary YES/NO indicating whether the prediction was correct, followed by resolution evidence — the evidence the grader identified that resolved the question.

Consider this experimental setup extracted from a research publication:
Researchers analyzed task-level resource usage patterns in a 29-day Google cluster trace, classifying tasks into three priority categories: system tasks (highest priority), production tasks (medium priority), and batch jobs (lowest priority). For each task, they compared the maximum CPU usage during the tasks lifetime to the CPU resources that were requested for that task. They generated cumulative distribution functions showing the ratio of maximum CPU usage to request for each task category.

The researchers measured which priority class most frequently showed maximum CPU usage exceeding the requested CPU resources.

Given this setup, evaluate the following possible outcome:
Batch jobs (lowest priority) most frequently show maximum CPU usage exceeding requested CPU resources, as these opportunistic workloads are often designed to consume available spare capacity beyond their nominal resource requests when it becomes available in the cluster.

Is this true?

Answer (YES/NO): NO